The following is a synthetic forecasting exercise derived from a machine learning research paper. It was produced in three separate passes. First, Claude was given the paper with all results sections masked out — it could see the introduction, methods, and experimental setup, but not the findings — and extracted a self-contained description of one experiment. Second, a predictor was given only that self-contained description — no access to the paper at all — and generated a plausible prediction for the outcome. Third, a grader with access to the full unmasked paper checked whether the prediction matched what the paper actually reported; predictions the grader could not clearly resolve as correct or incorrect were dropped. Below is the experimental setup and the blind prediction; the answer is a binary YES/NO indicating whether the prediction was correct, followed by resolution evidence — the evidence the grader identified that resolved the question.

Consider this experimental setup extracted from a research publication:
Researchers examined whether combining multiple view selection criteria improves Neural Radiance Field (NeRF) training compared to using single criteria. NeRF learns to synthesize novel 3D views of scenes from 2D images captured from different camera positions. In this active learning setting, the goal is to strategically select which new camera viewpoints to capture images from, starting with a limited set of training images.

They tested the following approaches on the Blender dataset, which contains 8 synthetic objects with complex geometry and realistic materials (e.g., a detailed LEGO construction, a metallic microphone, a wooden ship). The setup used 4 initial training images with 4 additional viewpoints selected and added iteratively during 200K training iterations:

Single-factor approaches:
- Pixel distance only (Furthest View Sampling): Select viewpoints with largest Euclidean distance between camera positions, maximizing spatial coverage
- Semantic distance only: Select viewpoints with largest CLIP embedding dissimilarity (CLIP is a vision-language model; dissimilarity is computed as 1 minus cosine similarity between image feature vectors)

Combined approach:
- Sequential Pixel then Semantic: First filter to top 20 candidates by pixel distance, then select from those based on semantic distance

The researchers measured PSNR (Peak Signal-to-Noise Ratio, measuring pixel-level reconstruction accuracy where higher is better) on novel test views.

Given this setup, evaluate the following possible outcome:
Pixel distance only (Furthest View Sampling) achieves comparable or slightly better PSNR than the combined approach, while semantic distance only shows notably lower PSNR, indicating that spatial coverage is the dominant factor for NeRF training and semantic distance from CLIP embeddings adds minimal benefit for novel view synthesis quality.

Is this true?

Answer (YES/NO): NO